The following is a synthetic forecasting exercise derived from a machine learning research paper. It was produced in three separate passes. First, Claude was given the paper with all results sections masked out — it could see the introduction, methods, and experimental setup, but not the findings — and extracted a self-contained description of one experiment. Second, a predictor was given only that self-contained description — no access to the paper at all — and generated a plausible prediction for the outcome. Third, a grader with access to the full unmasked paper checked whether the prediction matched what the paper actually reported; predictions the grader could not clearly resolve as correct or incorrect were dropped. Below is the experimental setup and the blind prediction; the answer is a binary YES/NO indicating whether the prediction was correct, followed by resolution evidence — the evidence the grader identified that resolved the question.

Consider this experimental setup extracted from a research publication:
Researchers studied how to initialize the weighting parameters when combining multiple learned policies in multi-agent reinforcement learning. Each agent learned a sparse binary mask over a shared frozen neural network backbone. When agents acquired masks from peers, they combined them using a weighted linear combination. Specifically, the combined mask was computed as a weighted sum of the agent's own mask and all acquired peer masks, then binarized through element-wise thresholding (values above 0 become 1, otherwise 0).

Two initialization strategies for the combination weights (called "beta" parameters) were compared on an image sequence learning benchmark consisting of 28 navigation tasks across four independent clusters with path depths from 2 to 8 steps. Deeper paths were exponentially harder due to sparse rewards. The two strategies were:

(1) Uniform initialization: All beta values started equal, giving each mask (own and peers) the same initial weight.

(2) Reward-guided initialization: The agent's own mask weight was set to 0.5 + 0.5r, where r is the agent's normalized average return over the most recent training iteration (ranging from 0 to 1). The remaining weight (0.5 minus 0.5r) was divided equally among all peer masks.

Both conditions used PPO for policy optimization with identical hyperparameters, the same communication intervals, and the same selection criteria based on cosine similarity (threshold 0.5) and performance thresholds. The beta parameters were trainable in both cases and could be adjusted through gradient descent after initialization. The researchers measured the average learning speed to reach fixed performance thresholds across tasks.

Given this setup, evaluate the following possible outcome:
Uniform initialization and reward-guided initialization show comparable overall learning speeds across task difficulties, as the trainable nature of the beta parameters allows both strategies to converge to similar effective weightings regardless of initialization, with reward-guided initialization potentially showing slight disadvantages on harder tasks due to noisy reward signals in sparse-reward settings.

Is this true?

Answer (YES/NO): NO